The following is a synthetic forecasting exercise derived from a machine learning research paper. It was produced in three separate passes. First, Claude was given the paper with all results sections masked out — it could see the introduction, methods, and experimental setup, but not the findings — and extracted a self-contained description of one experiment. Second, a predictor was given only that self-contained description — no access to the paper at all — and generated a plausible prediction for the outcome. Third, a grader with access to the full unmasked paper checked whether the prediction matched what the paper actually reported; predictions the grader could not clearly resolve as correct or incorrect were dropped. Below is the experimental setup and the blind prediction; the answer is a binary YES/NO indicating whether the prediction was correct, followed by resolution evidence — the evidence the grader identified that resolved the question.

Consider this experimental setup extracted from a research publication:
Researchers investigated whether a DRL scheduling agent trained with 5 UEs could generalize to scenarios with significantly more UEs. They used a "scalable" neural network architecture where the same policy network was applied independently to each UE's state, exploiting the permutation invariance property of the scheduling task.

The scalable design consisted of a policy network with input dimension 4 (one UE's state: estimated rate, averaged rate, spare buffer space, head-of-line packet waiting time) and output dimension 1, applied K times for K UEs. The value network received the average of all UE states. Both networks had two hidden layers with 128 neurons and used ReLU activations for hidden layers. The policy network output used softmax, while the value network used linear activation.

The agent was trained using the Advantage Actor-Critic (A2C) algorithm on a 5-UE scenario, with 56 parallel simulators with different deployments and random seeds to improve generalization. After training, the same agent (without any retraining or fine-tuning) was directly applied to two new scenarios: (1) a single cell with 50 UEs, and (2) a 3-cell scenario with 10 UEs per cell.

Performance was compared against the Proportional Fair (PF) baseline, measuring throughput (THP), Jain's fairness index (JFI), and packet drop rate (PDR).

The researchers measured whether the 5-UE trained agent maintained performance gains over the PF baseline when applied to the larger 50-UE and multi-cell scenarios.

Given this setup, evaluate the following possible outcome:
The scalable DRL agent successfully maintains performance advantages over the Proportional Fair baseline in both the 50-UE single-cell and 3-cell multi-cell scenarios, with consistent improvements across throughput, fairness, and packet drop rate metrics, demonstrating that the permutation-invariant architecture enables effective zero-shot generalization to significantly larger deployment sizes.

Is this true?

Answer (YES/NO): NO